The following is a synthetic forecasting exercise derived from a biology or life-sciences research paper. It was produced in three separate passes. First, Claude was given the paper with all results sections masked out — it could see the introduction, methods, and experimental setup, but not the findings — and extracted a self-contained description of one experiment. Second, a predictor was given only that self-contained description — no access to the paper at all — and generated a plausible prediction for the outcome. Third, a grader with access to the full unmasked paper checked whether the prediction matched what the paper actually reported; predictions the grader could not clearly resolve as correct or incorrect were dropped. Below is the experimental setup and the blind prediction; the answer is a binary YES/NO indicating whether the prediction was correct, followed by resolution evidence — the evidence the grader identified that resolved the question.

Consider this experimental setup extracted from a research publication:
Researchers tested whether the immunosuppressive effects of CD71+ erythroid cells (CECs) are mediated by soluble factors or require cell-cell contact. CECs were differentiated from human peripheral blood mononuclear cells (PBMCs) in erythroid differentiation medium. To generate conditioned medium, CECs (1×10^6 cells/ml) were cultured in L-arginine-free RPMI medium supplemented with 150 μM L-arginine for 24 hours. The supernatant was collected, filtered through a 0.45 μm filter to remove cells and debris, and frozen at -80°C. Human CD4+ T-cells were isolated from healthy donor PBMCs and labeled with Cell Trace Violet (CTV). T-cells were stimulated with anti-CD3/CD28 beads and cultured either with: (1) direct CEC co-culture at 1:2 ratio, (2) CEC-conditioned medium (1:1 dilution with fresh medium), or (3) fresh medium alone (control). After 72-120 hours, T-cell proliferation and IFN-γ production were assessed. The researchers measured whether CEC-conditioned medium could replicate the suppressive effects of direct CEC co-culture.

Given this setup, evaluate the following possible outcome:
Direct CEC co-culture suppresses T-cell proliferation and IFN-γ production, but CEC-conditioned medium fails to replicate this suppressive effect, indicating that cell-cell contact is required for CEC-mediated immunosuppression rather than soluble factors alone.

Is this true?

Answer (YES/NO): NO